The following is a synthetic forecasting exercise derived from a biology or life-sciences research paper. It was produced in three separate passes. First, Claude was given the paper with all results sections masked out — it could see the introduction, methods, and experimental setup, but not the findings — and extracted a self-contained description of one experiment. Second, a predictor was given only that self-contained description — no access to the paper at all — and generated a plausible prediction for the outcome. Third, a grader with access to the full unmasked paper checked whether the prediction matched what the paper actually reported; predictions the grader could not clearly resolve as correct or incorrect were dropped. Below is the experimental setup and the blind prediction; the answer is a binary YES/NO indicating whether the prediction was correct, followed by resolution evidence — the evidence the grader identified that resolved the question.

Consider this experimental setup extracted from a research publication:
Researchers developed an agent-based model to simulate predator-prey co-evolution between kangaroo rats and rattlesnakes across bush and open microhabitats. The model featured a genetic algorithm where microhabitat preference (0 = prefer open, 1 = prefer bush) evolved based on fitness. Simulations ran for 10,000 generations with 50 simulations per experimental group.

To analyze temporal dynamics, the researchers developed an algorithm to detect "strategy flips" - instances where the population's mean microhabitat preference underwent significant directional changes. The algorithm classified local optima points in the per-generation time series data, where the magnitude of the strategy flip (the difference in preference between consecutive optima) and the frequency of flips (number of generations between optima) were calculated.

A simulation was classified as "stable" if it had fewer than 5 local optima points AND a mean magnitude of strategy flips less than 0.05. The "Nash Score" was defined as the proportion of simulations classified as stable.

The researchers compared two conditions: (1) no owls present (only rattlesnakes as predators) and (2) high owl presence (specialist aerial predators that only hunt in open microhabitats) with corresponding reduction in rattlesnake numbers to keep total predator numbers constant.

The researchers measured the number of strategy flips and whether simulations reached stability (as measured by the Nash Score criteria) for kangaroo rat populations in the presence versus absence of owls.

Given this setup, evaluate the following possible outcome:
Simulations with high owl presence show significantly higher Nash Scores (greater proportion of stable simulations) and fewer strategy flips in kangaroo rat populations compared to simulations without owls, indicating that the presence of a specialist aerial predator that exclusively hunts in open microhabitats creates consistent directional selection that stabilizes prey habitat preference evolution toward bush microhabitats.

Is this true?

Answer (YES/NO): YES